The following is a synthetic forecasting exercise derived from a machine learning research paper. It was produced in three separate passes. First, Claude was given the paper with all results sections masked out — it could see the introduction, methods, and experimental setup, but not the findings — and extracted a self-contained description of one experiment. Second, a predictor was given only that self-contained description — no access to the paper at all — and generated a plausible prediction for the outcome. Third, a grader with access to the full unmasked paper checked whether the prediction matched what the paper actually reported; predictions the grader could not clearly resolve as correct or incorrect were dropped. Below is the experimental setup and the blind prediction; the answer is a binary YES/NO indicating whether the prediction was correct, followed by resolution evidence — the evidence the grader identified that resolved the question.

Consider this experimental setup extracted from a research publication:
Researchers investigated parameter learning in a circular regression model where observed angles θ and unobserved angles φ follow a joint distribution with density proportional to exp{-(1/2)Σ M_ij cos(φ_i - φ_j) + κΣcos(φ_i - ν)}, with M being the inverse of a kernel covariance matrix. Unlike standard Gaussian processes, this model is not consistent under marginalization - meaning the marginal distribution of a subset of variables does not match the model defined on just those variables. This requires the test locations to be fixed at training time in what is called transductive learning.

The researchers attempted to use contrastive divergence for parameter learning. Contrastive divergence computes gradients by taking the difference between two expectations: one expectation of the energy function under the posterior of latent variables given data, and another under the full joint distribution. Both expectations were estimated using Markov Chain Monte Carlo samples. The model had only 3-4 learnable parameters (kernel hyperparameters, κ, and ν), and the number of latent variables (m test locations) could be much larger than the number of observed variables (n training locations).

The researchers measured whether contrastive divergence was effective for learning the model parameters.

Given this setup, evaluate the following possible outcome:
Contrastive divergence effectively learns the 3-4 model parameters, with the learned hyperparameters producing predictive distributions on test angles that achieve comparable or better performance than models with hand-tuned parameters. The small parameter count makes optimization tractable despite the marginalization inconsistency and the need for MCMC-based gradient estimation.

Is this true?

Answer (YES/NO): NO